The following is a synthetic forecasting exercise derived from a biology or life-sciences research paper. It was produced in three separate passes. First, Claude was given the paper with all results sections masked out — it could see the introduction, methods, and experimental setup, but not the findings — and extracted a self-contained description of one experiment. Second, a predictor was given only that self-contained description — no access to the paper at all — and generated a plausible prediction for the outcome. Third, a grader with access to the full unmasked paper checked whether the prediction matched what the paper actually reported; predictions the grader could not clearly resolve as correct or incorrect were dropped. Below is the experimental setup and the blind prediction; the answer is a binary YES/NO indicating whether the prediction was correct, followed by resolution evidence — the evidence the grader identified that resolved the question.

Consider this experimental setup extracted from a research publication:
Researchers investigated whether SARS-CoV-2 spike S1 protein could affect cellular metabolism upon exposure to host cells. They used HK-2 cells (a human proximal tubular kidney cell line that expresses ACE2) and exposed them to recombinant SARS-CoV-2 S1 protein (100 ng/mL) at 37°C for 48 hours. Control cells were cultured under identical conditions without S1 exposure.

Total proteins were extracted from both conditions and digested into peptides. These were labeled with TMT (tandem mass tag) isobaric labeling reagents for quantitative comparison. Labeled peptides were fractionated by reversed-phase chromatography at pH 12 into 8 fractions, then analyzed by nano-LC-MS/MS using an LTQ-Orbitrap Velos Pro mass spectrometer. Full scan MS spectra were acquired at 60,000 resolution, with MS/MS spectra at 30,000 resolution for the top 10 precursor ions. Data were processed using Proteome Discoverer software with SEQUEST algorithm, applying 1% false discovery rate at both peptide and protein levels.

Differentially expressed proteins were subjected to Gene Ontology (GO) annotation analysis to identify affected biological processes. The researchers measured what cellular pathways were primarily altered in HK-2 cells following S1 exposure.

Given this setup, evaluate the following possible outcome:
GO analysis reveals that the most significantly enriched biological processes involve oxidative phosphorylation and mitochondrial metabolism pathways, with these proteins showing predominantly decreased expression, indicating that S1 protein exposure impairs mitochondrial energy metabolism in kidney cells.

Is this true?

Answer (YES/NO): NO